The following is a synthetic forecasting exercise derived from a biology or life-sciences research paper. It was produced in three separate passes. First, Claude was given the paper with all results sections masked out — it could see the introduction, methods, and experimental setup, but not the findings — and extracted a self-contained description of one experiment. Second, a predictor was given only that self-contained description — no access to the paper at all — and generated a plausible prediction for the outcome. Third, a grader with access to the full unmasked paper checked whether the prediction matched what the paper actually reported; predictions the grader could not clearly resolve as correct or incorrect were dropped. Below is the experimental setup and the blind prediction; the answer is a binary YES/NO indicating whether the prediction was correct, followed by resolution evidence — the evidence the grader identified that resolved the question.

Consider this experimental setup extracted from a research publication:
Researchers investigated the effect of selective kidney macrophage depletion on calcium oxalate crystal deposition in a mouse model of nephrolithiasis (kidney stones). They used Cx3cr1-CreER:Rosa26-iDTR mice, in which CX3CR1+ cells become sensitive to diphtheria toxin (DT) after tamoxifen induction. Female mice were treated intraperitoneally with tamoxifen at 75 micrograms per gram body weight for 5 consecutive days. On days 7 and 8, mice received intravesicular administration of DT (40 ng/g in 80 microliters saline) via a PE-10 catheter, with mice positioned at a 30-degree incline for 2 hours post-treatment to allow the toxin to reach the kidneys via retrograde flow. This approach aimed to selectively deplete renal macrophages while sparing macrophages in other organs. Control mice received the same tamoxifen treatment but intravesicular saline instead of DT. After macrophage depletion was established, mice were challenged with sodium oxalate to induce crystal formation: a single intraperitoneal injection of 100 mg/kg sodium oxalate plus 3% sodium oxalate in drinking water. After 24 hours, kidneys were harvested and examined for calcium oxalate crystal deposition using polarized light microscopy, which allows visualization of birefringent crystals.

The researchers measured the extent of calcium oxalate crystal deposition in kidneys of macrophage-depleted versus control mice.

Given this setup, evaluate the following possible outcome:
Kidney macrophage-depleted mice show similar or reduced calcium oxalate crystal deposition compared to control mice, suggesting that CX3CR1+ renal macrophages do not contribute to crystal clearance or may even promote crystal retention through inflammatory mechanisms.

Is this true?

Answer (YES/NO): NO